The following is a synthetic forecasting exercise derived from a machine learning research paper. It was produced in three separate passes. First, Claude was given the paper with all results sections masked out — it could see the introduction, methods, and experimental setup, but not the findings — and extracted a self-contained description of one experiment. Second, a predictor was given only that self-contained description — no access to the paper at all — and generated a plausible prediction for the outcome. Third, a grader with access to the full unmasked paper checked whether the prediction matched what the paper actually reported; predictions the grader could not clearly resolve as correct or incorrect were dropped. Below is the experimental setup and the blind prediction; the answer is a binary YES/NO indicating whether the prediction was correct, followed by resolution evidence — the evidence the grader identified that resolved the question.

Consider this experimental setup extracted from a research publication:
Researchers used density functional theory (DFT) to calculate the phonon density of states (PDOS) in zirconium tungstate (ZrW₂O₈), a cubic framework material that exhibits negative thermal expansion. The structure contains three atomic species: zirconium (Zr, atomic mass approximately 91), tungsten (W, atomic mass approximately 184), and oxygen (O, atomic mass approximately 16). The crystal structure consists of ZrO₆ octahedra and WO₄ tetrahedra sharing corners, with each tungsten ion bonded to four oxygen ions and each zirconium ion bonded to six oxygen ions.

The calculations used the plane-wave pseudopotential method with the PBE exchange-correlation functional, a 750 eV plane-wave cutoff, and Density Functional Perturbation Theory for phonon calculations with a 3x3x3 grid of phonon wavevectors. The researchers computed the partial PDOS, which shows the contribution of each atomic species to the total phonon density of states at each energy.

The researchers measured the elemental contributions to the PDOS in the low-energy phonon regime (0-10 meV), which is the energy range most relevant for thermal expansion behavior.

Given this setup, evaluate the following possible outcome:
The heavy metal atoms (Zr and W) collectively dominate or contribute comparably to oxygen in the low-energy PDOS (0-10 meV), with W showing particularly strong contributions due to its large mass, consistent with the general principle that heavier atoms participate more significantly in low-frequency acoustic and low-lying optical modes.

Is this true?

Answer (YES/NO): NO